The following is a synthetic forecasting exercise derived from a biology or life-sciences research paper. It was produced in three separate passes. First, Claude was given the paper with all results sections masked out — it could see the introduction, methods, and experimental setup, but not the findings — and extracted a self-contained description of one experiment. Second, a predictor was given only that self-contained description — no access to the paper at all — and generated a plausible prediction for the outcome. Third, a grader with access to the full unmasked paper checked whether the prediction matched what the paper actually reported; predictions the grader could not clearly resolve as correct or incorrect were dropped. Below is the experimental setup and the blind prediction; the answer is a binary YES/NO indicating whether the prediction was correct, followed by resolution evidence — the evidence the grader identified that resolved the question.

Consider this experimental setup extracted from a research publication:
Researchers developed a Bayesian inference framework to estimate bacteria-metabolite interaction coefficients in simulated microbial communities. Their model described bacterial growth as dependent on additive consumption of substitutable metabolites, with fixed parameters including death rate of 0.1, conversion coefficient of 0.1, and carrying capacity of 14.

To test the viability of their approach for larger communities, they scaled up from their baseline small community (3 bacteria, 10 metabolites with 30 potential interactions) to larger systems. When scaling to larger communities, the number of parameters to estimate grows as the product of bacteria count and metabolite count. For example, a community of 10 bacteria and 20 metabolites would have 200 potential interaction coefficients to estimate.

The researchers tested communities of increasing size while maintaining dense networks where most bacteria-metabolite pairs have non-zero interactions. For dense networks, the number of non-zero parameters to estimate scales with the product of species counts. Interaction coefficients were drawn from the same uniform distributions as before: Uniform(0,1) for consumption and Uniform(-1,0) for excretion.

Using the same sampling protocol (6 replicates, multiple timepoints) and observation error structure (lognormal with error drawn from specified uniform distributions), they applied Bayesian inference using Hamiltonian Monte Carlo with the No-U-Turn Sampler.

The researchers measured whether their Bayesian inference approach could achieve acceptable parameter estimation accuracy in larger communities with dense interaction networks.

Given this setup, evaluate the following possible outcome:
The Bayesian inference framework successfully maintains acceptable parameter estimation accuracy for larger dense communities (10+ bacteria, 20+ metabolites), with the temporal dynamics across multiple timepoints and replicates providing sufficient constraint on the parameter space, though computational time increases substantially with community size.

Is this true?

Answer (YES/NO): NO